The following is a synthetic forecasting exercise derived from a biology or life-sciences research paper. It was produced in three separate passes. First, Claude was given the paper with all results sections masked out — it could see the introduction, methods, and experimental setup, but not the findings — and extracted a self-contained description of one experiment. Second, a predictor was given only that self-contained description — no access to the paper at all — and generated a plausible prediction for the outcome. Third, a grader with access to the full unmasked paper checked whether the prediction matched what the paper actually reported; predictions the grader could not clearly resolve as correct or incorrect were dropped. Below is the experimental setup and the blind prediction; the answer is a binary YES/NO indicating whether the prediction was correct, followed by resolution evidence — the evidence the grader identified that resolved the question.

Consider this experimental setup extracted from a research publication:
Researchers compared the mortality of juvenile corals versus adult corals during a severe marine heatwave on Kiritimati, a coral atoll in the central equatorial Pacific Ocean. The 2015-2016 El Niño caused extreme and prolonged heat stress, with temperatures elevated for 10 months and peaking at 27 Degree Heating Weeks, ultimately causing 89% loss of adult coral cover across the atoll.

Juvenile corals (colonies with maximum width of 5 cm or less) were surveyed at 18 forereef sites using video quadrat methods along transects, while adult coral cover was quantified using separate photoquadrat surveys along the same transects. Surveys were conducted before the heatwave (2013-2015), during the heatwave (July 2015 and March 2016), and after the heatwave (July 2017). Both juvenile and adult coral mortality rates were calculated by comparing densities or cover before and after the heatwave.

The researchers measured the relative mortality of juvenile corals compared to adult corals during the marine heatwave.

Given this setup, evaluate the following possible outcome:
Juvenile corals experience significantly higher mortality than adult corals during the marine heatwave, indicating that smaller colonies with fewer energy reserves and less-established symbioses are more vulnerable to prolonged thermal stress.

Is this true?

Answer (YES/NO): NO